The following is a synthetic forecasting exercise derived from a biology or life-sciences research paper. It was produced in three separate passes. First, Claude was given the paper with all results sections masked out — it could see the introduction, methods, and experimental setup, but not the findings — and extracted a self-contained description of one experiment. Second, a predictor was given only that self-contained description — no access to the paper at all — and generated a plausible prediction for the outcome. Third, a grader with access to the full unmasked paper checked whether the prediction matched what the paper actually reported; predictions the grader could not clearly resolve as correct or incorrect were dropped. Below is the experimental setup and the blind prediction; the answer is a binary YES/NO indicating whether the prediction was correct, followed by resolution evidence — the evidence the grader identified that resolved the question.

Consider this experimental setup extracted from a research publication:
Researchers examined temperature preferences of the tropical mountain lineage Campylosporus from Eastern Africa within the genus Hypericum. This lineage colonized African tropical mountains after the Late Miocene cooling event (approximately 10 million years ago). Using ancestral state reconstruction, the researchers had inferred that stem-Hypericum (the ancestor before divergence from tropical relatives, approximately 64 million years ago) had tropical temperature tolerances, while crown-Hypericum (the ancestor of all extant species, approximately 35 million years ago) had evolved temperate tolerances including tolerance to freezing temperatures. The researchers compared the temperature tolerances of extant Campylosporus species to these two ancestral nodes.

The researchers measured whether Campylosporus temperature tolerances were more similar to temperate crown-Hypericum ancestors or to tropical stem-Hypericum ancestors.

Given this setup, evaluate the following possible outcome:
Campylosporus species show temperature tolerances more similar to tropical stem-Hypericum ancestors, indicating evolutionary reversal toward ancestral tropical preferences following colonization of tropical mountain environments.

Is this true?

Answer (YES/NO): YES